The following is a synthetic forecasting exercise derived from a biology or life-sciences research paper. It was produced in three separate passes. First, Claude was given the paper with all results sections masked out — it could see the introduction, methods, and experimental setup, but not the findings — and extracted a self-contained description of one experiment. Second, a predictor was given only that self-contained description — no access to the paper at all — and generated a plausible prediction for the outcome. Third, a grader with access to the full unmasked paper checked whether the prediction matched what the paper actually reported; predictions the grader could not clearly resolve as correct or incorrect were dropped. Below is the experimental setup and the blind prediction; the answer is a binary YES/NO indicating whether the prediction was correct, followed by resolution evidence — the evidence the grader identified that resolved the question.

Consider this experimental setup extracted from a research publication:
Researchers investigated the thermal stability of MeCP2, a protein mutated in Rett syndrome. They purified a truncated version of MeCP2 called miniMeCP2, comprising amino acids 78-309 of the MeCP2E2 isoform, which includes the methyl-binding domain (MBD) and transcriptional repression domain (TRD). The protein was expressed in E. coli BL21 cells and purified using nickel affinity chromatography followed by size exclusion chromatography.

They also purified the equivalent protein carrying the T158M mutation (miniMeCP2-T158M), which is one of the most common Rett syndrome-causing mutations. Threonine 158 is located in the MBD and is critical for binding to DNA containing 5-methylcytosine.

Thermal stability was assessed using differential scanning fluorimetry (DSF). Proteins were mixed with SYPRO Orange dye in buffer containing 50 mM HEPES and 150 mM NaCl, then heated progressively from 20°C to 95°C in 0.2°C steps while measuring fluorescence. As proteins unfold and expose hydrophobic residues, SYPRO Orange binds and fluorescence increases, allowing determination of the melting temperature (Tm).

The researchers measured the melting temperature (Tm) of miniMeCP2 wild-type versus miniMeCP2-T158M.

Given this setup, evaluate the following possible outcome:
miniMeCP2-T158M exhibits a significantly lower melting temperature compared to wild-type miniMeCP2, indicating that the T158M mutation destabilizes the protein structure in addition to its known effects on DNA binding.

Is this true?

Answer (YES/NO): YES